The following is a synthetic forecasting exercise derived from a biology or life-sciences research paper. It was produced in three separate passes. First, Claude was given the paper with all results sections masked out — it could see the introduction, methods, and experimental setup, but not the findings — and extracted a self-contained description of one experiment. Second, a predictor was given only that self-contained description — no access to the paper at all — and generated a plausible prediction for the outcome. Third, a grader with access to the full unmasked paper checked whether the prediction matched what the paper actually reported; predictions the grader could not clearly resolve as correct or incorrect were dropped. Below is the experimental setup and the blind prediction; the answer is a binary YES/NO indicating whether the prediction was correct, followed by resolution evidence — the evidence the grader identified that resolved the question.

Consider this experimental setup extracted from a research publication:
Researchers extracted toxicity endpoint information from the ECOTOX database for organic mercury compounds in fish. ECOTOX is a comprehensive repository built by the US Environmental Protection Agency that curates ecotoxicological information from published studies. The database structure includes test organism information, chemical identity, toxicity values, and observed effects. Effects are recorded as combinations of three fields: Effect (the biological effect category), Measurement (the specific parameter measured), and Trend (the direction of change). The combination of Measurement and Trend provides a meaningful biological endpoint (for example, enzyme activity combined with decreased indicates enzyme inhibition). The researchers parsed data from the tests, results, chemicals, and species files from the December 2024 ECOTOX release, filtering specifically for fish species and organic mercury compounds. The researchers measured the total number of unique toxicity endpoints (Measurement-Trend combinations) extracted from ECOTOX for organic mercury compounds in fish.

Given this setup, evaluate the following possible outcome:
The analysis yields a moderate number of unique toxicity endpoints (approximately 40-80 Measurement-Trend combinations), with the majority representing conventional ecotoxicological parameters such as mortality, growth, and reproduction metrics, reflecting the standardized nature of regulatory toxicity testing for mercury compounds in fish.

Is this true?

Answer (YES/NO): NO